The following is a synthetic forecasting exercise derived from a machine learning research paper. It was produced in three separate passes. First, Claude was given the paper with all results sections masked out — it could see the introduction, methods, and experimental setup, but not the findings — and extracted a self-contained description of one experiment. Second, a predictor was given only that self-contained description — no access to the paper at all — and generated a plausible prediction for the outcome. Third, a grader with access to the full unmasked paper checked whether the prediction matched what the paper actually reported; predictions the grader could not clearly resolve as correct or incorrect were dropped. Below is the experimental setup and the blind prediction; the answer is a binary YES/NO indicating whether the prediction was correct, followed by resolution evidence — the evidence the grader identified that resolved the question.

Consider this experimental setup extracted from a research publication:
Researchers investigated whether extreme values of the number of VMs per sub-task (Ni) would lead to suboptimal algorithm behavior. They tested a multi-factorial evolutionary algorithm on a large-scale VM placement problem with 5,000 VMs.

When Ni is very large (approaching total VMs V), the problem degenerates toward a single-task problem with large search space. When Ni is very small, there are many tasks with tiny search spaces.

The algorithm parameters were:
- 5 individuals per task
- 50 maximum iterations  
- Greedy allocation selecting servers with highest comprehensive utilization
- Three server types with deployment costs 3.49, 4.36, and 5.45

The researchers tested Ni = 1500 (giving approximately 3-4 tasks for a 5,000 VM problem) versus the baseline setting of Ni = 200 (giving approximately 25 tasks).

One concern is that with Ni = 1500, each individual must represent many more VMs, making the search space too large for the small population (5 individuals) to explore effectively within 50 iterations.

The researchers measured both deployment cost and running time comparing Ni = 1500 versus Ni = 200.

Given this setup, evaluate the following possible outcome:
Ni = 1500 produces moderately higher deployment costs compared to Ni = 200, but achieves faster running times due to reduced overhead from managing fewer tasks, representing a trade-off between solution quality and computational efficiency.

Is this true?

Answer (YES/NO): NO